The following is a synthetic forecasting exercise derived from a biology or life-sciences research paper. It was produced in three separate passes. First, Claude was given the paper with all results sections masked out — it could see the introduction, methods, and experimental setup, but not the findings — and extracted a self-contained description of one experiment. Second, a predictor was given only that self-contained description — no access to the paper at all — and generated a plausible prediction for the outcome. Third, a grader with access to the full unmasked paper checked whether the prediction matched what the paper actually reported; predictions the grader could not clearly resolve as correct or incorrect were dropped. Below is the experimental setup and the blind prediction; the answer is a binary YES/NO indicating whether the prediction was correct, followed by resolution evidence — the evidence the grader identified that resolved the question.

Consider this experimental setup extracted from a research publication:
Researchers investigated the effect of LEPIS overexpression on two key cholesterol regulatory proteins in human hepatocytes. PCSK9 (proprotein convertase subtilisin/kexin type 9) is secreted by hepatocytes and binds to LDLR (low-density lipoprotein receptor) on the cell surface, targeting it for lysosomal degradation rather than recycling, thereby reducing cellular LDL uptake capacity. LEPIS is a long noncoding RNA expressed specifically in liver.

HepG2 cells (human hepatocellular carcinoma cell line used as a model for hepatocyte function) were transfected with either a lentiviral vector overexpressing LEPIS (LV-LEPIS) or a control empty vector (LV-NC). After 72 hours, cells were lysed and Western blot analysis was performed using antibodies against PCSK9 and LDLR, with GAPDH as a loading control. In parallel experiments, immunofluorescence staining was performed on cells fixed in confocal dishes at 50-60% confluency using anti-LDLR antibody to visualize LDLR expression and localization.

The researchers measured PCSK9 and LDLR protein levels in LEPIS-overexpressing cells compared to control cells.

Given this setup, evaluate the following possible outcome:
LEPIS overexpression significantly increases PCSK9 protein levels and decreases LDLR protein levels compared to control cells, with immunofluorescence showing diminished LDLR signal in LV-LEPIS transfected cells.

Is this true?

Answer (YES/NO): YES